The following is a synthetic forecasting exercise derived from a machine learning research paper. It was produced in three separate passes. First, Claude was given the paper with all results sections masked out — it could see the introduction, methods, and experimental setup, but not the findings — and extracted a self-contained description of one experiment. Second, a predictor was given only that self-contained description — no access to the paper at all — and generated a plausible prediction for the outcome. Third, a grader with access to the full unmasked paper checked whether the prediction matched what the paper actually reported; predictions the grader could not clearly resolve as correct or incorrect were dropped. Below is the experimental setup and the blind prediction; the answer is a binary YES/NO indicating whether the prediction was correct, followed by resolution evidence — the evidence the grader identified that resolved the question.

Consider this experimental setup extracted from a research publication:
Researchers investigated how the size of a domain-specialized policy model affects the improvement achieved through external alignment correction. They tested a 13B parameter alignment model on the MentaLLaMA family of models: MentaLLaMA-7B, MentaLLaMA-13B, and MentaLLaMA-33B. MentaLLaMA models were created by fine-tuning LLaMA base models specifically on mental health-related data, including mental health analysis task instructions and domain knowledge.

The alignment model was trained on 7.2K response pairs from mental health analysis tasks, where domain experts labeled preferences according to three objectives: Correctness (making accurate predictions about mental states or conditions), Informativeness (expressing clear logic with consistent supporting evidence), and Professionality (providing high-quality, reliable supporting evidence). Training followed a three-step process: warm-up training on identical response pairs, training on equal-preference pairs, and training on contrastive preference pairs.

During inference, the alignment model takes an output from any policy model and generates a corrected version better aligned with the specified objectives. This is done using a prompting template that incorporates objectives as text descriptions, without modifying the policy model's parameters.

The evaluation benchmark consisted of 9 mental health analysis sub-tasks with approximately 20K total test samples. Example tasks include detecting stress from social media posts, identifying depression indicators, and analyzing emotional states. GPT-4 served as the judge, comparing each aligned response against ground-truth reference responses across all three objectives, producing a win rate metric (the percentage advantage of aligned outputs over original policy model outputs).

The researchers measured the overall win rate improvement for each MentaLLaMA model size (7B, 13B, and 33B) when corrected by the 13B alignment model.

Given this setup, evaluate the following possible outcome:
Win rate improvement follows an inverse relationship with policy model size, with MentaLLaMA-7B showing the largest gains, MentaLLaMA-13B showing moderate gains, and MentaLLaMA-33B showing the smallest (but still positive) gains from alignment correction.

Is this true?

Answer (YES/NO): YES